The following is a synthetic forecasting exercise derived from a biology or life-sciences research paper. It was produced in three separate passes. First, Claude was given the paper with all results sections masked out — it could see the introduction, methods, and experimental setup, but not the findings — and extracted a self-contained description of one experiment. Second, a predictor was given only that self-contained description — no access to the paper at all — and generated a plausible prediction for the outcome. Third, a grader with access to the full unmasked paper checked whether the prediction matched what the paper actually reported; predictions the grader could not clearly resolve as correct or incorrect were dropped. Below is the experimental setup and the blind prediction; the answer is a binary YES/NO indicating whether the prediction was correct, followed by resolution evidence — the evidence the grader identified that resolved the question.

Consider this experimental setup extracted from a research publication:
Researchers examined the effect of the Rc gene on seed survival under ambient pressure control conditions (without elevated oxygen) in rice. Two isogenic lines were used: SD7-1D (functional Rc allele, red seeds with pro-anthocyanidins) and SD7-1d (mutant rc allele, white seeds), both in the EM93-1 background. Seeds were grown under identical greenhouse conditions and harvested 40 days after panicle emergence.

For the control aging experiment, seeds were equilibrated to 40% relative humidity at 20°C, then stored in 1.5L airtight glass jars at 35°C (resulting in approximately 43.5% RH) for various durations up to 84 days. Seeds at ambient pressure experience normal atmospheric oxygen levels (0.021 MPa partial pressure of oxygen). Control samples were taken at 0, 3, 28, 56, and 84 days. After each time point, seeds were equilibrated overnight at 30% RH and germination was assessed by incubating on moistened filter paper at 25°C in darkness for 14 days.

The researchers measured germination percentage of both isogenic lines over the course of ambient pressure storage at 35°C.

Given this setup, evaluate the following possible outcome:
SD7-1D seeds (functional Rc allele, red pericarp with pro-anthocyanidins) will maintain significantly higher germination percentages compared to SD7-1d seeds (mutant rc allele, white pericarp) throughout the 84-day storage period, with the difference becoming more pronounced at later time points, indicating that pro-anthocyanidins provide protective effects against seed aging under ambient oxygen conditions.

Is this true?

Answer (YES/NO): NO